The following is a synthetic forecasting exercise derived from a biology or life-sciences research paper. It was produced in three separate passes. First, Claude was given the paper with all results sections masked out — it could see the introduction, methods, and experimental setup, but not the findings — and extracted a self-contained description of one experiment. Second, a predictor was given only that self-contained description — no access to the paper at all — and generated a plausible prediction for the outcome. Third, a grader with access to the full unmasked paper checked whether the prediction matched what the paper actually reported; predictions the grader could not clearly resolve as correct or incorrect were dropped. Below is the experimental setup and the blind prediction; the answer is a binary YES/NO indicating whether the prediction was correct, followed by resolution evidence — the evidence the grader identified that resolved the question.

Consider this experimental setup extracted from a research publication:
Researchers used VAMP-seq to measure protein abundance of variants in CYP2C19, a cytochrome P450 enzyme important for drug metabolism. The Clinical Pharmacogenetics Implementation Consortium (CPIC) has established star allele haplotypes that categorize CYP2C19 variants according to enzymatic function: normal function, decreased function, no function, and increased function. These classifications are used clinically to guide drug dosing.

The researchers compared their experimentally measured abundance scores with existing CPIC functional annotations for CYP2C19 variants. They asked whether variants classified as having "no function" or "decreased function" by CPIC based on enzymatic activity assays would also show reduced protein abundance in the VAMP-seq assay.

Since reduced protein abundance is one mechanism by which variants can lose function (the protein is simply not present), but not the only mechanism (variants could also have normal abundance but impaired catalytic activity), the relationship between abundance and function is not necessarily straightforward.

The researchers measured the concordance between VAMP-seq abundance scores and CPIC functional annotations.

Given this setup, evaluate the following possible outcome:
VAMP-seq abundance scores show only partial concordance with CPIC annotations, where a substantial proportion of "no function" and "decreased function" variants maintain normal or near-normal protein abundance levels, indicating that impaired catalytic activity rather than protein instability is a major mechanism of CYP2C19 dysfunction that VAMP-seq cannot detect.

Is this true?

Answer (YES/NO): NO